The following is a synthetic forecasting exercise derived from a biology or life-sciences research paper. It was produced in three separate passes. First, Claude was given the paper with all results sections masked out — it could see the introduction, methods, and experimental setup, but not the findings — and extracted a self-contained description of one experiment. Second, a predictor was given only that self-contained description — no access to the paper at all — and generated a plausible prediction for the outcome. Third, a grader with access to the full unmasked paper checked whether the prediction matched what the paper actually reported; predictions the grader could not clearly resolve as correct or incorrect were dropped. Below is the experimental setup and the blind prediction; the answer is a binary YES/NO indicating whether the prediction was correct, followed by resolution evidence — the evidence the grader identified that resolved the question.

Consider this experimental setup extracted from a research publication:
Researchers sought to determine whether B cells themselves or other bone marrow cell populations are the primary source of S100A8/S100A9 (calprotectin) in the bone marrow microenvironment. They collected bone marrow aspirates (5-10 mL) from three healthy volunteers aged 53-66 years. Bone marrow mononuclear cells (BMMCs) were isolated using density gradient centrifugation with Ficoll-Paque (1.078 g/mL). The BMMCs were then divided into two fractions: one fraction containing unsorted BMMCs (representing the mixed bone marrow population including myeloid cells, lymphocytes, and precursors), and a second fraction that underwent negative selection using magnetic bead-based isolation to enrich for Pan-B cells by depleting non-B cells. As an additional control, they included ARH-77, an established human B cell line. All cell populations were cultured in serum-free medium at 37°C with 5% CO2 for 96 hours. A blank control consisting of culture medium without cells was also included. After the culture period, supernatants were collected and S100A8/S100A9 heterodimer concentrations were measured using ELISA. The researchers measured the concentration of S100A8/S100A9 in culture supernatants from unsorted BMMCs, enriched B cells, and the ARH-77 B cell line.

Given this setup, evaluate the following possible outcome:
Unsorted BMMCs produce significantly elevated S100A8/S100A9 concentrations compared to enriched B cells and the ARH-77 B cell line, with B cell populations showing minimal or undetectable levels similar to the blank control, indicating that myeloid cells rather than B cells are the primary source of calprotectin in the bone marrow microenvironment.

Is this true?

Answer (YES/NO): NO